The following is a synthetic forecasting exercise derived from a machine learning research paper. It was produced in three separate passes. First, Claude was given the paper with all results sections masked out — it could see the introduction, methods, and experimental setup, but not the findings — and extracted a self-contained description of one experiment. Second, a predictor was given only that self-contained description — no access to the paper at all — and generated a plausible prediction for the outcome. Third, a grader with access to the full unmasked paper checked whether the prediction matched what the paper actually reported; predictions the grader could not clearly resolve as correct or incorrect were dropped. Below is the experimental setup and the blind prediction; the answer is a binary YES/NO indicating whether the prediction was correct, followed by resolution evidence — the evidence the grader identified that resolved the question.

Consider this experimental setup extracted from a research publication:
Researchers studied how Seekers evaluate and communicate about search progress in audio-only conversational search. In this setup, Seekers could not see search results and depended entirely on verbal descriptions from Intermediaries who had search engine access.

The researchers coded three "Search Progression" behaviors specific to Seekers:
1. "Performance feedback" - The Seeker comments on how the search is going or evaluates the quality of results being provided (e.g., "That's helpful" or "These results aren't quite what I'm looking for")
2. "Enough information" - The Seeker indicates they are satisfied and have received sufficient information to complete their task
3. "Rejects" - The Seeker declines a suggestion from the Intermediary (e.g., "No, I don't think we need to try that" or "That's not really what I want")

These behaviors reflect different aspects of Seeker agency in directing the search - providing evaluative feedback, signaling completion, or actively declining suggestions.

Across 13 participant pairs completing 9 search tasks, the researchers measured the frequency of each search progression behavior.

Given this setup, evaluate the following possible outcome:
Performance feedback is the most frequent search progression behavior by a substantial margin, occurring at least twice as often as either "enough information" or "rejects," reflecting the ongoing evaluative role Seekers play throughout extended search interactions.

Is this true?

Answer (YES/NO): YES